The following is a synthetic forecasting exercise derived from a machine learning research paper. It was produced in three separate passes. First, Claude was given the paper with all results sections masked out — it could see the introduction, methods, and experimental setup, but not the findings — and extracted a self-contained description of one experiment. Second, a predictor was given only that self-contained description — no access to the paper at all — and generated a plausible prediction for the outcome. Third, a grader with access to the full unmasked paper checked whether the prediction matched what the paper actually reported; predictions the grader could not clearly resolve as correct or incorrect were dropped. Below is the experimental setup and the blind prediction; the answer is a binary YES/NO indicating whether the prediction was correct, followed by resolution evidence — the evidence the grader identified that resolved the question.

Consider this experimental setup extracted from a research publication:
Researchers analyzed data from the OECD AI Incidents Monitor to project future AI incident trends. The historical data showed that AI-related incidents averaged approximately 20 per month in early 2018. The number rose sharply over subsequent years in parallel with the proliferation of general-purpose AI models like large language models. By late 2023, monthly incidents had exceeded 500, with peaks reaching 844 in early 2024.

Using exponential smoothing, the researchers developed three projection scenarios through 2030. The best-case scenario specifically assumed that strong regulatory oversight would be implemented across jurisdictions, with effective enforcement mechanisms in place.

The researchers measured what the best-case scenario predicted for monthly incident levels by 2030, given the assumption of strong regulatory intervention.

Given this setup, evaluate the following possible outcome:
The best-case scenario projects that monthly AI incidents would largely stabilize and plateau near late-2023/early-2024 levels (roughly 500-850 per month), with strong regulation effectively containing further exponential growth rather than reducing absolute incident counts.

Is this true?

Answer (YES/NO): NO